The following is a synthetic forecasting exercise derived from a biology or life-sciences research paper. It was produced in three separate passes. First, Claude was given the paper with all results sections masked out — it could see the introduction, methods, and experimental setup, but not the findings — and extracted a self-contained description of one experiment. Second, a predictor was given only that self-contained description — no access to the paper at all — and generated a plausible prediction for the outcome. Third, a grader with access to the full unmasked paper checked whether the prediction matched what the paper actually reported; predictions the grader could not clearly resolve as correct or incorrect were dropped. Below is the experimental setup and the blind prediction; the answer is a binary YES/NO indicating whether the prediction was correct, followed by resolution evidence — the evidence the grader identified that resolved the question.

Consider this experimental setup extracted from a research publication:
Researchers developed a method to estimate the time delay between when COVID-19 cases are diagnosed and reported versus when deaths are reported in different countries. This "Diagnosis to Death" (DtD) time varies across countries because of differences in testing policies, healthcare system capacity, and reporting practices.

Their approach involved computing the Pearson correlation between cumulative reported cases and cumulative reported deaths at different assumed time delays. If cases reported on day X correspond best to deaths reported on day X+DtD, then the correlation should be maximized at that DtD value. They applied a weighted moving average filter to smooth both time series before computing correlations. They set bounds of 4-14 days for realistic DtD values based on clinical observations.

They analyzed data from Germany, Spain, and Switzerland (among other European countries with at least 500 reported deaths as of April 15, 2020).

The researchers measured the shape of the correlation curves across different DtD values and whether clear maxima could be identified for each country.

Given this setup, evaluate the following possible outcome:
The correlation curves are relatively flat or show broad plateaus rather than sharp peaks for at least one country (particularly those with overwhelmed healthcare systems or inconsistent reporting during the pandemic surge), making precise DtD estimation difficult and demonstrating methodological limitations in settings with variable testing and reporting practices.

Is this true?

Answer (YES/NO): NO